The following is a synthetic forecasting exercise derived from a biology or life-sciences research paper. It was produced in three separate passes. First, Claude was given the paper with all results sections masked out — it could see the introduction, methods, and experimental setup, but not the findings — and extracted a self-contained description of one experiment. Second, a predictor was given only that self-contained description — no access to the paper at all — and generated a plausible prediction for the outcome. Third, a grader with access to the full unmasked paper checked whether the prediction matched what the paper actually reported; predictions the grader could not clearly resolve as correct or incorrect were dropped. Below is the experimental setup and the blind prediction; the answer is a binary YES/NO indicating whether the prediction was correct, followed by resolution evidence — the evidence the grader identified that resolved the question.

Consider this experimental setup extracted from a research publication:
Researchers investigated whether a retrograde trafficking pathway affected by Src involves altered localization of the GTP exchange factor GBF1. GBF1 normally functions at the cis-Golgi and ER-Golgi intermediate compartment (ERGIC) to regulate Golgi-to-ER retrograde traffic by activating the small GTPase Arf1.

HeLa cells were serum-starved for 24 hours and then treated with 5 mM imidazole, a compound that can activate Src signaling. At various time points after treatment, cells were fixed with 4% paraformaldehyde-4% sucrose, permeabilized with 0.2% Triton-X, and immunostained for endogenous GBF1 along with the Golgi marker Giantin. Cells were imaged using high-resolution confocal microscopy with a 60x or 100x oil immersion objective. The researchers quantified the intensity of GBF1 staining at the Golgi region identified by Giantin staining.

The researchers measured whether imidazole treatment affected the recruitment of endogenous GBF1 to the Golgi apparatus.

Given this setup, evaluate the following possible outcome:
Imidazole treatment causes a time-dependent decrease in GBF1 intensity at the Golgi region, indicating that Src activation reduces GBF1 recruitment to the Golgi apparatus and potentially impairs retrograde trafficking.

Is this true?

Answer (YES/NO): NO